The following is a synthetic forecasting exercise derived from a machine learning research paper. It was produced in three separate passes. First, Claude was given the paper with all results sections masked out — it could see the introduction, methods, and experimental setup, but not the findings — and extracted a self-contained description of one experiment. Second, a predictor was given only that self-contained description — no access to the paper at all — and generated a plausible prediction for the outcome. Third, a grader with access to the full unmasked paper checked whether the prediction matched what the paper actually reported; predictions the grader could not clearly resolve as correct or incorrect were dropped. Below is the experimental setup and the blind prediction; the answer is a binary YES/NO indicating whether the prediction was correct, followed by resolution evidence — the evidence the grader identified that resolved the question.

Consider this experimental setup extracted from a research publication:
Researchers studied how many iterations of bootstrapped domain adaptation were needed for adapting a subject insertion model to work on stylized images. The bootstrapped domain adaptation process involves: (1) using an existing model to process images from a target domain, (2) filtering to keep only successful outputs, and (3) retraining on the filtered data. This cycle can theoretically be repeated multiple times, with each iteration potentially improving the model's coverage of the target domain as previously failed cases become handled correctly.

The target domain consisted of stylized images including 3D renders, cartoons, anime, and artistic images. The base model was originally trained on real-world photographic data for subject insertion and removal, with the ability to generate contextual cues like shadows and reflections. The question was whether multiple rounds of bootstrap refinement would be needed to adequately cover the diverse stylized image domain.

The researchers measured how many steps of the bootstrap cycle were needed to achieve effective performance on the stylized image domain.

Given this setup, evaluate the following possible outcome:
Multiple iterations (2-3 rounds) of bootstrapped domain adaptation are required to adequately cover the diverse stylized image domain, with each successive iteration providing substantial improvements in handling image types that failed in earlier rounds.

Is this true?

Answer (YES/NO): NO